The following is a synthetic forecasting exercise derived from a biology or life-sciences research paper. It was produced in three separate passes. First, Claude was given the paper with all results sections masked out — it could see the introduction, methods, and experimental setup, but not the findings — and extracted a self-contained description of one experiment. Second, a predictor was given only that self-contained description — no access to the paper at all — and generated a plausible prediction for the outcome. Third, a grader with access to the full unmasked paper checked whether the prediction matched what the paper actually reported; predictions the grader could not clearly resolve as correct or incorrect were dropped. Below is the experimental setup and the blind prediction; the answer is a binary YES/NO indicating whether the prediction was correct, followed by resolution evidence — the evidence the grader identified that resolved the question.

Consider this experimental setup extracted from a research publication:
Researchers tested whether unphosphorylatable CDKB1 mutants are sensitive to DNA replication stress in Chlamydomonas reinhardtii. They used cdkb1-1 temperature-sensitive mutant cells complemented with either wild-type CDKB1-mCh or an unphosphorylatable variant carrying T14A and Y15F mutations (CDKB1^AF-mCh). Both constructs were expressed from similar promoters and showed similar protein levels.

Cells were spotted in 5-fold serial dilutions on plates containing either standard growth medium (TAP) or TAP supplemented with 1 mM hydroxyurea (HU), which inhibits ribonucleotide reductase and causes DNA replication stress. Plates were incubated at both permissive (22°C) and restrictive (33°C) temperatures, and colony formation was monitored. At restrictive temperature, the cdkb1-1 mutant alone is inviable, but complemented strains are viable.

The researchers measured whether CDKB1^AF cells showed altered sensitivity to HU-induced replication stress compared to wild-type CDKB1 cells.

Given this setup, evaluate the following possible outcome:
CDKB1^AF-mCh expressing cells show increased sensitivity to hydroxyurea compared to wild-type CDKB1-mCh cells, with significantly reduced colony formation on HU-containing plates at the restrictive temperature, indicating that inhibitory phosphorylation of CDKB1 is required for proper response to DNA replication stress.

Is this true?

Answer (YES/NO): YES